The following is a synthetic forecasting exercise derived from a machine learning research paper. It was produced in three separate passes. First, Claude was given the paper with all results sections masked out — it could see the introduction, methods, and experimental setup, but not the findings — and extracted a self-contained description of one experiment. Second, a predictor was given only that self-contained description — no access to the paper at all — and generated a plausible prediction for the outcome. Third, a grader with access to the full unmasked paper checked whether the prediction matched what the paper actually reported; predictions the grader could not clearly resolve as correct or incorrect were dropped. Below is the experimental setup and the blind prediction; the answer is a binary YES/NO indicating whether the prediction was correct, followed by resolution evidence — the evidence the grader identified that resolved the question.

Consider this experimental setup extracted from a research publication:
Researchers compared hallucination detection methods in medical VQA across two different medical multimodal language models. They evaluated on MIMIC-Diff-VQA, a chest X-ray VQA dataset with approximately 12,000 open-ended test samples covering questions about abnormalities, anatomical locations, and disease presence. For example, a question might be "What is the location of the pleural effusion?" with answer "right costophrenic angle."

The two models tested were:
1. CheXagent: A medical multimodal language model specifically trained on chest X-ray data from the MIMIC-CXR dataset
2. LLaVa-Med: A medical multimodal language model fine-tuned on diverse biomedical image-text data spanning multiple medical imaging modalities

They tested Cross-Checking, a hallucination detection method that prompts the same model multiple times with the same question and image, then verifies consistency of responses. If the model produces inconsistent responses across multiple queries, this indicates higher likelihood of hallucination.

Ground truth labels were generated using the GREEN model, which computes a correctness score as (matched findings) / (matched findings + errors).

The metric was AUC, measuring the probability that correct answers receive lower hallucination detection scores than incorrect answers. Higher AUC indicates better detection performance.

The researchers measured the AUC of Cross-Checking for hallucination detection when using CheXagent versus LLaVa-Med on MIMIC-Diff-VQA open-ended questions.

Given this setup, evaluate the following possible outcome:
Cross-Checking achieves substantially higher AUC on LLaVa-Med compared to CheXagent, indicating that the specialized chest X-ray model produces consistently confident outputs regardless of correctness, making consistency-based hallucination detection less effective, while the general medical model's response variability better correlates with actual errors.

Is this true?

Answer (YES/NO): NO